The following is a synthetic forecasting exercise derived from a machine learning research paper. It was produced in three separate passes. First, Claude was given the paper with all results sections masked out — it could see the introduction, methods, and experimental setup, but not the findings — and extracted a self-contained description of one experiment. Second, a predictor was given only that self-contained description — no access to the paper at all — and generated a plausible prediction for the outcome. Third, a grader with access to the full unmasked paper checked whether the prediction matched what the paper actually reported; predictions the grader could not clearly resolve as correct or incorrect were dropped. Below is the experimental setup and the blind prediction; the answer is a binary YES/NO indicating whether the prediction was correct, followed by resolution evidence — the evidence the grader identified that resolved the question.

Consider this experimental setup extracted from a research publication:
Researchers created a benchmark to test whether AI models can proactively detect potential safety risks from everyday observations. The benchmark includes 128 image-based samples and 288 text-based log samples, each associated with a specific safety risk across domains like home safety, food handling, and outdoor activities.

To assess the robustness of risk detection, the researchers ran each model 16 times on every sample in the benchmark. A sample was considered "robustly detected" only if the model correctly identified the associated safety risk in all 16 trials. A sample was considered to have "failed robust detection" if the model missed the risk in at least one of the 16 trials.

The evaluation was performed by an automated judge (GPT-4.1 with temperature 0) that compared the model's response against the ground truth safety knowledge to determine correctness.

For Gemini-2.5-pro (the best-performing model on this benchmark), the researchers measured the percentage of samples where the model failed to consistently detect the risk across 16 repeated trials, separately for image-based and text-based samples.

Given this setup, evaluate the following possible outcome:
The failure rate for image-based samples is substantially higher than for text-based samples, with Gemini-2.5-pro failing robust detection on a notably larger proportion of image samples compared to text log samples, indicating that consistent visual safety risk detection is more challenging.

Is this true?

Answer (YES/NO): NO